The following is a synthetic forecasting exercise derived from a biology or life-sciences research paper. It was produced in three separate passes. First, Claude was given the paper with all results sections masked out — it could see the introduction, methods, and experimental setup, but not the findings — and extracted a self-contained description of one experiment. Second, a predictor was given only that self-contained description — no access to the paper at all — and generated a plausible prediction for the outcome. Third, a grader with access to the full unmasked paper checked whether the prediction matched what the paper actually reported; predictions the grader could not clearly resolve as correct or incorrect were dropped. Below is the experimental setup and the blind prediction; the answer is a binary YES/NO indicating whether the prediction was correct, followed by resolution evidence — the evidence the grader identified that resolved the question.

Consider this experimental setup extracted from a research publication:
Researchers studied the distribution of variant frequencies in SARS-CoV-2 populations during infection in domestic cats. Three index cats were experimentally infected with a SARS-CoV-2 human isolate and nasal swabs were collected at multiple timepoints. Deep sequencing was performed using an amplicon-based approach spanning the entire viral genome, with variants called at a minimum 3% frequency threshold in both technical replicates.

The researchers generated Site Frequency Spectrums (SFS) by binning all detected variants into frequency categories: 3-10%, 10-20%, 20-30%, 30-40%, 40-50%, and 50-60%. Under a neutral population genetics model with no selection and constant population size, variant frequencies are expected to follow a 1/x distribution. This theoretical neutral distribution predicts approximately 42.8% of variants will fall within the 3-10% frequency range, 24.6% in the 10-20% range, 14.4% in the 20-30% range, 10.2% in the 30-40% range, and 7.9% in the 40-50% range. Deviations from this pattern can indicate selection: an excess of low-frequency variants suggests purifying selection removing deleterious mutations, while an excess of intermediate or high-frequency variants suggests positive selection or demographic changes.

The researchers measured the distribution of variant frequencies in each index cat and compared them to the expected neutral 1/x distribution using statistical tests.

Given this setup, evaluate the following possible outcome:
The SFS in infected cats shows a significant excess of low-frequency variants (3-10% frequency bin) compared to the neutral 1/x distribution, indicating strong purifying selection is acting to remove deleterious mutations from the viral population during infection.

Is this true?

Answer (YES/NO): NO